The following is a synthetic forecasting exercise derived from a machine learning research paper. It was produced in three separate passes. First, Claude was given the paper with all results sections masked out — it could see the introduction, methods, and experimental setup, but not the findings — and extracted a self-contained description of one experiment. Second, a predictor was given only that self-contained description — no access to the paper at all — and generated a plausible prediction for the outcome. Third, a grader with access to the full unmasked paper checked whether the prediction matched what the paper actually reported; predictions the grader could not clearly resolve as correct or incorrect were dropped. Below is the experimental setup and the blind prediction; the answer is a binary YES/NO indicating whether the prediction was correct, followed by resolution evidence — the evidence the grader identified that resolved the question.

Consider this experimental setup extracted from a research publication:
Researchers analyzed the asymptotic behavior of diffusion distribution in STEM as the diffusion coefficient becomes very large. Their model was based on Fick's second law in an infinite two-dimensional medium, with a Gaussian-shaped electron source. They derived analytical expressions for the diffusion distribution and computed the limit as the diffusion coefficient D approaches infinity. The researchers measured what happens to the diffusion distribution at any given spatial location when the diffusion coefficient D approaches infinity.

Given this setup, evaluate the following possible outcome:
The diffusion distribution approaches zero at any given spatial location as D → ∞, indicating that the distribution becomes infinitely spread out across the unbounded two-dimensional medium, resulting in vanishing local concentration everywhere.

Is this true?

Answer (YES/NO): YES